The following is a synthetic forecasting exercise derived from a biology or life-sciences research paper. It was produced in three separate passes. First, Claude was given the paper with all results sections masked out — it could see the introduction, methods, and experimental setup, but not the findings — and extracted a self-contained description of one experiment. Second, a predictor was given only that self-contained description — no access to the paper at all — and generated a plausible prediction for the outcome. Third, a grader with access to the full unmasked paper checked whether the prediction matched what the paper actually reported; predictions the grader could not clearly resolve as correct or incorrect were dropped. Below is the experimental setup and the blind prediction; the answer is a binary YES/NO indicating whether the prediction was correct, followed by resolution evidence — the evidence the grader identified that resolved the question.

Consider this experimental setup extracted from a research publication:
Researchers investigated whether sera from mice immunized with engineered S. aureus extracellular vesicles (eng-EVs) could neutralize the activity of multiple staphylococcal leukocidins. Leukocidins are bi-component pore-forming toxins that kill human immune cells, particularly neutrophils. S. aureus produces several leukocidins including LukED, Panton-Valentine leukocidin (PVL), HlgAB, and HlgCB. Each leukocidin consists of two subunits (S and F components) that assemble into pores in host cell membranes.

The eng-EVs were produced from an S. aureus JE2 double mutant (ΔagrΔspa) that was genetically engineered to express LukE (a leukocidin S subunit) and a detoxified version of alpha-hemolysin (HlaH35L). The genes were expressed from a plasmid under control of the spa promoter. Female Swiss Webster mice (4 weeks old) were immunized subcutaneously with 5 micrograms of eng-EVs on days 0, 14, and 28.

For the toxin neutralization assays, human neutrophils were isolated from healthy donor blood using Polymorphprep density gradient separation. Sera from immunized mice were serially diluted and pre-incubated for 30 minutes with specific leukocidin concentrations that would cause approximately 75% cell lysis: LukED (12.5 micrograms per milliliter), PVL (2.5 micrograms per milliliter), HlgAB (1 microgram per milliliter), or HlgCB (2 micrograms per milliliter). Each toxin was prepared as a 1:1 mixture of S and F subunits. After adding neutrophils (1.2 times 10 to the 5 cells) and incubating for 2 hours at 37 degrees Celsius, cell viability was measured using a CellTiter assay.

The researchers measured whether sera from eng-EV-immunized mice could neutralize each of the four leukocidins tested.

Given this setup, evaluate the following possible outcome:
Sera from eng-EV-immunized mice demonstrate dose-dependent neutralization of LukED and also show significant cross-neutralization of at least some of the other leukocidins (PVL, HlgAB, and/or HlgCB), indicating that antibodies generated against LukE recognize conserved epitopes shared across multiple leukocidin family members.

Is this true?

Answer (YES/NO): YES